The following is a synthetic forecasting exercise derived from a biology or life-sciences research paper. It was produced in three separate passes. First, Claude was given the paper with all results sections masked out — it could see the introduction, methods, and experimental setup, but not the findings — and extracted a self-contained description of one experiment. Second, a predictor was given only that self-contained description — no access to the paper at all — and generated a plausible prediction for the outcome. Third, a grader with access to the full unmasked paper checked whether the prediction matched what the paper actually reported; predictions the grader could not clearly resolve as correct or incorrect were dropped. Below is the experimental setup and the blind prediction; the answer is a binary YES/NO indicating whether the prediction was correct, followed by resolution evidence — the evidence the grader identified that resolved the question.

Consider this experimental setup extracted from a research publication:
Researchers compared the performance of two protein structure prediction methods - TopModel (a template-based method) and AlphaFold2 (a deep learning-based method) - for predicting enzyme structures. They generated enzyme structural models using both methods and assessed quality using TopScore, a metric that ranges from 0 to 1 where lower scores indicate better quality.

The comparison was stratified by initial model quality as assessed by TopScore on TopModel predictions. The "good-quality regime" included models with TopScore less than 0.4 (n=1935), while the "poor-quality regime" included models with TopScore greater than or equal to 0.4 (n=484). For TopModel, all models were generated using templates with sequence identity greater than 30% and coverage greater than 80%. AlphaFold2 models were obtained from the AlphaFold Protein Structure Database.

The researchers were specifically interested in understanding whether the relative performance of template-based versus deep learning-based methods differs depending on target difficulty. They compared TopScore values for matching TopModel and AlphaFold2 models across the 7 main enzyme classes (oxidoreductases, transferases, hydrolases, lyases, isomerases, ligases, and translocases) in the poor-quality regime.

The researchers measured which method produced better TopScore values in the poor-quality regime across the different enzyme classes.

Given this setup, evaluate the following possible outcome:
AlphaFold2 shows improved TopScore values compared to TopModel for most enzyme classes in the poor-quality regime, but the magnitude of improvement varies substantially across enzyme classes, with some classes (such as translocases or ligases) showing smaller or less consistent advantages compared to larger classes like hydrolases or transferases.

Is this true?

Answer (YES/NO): NO